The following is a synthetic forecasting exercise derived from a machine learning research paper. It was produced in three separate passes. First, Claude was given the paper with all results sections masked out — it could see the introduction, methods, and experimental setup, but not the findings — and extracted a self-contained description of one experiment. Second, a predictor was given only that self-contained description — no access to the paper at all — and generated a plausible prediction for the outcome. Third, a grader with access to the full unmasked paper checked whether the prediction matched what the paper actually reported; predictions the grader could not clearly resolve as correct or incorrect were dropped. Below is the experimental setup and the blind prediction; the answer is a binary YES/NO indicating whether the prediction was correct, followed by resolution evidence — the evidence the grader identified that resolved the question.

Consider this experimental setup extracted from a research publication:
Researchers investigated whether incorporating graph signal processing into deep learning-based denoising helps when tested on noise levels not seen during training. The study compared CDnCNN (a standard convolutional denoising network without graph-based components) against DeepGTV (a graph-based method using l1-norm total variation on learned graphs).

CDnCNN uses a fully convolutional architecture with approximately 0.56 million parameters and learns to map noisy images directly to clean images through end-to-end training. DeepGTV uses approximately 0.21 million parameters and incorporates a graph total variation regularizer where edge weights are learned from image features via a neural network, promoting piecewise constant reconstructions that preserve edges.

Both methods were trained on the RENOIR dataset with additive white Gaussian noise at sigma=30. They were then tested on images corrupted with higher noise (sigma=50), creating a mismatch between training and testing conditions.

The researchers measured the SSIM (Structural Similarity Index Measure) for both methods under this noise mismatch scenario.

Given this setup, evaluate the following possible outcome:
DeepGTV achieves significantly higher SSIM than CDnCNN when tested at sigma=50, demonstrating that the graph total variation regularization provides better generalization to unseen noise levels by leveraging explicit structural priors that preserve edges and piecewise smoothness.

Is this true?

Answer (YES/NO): YES